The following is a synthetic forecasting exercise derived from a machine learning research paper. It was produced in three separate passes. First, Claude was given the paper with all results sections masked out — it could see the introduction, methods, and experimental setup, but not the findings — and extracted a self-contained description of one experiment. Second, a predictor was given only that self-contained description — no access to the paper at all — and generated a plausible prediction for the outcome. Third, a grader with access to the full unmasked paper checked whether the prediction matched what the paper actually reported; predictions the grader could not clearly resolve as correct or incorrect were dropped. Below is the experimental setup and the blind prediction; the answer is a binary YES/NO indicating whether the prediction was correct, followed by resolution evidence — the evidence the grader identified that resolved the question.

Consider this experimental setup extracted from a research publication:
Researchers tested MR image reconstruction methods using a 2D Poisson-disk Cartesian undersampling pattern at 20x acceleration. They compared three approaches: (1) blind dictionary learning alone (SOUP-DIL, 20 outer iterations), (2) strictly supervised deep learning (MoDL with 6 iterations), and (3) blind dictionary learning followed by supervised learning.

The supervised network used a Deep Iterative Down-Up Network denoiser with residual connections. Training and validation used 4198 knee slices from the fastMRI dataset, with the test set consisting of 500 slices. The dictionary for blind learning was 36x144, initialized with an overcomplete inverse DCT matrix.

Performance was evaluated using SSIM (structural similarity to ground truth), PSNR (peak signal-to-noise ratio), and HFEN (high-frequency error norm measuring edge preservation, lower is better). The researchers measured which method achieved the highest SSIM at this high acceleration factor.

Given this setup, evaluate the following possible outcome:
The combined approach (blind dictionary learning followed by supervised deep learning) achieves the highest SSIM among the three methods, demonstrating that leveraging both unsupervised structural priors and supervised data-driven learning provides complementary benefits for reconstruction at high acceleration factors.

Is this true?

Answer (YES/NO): YES